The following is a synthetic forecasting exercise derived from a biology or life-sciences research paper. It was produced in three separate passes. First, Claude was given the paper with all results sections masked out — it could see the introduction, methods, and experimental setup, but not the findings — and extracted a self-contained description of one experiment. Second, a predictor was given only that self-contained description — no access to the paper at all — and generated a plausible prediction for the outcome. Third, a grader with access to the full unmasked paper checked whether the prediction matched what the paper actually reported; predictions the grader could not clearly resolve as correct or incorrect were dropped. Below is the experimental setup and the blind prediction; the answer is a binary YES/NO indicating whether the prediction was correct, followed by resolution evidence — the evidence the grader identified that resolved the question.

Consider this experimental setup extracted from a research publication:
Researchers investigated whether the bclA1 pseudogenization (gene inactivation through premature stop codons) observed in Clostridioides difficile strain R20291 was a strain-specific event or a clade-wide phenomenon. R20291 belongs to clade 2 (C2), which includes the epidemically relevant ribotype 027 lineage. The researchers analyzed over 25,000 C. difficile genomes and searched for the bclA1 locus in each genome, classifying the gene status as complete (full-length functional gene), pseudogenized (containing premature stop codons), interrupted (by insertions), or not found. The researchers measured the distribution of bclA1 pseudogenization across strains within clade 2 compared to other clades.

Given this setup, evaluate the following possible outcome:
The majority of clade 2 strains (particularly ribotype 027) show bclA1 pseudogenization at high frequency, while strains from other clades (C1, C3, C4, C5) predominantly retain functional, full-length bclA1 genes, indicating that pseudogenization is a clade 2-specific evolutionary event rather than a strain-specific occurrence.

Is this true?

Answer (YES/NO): NO